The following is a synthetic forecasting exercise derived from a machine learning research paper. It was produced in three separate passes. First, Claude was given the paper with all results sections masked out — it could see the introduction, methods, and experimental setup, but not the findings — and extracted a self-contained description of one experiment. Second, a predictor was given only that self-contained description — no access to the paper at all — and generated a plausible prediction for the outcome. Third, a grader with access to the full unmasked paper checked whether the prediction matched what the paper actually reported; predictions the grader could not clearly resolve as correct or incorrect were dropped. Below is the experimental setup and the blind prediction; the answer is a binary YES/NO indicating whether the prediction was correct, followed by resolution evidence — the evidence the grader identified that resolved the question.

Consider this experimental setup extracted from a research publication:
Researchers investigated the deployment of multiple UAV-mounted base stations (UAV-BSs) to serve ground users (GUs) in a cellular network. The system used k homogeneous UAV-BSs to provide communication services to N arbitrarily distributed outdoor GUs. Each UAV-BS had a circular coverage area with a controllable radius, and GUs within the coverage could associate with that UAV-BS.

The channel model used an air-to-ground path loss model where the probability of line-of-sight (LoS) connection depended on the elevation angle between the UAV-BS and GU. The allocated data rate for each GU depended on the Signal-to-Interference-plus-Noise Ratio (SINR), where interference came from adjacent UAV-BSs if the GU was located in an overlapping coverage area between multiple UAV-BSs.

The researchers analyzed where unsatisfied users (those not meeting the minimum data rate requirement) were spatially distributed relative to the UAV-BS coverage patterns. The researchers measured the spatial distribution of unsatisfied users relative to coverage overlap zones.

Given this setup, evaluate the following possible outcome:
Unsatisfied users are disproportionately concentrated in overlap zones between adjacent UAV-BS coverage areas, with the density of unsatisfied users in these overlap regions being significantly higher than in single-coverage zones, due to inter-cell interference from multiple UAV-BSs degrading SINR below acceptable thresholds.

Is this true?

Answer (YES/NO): YES